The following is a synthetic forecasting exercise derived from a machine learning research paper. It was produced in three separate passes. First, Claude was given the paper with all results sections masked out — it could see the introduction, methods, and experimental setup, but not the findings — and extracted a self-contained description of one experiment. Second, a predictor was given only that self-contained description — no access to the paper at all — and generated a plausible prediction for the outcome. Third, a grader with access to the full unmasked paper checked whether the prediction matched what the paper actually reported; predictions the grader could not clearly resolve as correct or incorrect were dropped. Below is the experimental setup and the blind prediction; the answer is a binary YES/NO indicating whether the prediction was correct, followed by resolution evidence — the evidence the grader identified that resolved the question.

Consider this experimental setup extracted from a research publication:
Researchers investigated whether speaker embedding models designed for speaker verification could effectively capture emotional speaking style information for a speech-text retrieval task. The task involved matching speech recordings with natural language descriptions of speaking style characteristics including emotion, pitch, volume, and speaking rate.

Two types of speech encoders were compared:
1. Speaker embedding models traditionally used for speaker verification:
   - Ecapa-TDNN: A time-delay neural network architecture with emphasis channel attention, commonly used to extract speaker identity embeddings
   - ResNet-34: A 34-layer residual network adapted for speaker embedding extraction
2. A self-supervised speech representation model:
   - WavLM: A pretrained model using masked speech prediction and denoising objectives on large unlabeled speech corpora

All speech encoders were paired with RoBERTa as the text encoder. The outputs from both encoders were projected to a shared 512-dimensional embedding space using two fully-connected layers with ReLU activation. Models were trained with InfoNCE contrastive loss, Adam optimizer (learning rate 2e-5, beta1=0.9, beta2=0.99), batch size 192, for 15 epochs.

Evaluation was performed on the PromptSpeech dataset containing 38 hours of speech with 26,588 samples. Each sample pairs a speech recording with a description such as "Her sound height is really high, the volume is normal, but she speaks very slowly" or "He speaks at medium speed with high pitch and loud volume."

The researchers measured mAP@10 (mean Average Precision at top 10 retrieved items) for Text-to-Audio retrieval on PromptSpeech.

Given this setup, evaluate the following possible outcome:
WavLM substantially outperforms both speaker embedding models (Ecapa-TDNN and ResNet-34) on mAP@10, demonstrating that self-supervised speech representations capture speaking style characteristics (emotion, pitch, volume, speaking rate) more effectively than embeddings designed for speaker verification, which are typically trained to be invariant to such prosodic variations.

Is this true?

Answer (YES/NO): YES